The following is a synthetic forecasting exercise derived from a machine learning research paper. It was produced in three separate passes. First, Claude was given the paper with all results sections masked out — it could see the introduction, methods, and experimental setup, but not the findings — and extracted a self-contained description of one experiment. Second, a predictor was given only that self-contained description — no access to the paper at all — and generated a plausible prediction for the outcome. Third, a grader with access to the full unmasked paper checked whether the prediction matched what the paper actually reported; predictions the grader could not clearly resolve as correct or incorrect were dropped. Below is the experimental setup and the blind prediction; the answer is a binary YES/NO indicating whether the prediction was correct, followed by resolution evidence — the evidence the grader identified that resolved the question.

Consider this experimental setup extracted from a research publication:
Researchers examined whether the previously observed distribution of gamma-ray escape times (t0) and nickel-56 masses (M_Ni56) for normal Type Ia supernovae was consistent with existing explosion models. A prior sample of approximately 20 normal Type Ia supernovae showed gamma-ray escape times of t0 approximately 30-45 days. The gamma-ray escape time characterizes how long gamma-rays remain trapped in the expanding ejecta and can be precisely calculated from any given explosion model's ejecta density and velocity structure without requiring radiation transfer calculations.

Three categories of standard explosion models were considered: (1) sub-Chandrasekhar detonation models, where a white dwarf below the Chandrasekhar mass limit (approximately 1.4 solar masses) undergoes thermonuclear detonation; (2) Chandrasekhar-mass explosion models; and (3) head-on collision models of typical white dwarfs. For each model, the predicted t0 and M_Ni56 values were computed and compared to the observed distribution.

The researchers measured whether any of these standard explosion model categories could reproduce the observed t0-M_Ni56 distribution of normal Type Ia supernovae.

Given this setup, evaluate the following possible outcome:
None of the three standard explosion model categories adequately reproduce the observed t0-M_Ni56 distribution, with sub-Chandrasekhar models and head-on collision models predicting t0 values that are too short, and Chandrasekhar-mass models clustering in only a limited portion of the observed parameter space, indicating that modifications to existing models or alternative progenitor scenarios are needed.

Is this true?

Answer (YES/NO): NO